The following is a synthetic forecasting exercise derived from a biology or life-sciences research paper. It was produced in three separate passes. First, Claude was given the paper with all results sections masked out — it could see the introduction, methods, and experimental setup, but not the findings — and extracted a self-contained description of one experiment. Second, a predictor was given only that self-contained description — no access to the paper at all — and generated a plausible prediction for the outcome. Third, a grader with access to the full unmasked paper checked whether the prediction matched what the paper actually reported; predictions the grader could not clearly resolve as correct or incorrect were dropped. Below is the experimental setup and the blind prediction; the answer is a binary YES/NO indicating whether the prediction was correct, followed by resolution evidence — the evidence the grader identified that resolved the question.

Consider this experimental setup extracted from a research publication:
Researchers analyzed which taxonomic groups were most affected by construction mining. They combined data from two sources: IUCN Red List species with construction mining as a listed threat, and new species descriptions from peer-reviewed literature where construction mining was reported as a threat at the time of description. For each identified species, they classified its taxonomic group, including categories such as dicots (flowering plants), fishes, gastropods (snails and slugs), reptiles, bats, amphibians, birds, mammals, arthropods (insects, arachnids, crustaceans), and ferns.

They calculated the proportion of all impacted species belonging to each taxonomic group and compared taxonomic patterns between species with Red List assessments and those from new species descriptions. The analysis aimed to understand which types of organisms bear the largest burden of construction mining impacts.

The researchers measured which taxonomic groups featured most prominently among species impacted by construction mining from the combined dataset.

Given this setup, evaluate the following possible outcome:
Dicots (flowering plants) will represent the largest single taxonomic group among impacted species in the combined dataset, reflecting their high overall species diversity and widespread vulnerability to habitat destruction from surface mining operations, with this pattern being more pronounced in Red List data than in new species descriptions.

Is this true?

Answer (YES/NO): YES